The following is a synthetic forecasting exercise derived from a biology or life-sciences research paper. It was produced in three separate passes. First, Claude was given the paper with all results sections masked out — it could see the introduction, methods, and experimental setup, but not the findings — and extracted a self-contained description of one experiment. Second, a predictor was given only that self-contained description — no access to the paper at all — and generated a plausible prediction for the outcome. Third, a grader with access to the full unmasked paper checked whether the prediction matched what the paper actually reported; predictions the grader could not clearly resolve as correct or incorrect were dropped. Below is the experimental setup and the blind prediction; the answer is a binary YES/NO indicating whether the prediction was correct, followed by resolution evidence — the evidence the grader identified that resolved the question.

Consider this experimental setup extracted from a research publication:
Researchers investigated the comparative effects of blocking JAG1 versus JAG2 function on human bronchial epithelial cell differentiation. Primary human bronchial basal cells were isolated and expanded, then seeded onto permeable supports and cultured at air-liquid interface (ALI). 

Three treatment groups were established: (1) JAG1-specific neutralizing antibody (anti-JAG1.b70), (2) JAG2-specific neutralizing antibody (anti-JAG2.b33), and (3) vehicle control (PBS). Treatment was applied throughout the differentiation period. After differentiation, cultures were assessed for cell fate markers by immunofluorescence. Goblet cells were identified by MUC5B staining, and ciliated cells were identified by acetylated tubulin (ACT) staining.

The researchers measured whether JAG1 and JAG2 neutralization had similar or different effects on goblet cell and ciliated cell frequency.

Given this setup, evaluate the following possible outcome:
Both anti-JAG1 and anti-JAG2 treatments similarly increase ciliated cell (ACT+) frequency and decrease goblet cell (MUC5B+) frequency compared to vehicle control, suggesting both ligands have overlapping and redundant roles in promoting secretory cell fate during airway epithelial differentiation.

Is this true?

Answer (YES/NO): NO